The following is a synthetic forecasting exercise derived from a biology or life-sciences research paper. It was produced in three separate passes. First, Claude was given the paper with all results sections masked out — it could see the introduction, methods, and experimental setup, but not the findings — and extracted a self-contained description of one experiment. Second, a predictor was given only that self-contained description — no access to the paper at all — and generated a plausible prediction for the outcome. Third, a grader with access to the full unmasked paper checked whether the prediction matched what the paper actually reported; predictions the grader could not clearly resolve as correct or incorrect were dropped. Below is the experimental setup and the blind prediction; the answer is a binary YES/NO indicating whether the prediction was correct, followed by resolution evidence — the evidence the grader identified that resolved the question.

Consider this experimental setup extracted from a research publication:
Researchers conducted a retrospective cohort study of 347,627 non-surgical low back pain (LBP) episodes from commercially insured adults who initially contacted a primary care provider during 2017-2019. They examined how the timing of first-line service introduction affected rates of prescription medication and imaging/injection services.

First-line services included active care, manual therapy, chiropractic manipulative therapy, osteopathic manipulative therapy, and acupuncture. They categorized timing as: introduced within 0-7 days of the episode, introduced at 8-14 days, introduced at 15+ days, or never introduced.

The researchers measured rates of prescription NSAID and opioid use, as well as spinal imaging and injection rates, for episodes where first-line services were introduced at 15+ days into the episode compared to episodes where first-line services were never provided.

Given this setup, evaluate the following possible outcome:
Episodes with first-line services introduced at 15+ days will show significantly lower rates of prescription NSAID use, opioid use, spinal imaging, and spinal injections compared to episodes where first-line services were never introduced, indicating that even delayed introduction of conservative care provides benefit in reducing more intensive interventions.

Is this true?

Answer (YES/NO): NO